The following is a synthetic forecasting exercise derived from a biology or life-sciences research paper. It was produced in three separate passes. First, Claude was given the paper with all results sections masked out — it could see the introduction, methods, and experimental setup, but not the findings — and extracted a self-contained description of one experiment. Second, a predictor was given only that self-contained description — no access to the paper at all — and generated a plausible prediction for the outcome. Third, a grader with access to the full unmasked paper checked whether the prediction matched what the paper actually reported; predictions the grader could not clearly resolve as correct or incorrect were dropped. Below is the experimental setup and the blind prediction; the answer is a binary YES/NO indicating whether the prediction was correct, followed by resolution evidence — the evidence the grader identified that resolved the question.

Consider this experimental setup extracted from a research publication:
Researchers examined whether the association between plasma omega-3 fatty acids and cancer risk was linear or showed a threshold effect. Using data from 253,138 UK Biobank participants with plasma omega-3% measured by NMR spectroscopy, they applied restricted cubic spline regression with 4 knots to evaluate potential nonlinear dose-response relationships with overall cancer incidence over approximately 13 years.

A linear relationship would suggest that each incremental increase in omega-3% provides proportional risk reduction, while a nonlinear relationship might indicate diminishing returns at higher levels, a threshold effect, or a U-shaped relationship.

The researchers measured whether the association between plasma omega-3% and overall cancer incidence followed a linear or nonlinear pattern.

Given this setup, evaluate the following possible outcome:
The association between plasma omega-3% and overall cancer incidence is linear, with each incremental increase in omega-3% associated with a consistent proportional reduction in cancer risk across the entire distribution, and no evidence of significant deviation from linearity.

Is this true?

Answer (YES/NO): NO